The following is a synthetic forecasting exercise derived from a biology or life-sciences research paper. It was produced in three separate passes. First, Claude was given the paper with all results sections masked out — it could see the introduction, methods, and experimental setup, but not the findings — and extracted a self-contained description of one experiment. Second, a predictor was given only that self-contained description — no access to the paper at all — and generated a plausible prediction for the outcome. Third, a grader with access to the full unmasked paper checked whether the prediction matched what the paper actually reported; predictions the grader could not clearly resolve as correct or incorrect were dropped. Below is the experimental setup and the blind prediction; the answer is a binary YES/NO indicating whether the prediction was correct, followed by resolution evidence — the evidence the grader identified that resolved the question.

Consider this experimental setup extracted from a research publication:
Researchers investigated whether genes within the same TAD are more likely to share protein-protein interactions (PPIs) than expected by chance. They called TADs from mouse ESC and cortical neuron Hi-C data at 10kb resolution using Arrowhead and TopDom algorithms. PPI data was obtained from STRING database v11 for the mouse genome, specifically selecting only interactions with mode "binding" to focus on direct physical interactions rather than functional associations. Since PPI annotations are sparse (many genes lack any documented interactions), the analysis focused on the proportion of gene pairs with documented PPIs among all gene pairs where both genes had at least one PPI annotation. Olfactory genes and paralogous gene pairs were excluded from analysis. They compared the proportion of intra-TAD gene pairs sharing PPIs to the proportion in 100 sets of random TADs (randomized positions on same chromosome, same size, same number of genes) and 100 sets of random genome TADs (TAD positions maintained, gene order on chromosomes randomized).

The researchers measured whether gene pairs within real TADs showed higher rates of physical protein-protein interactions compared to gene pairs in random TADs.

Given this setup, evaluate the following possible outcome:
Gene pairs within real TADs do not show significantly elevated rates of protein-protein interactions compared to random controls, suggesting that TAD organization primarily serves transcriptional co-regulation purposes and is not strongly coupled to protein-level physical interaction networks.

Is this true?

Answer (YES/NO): NO